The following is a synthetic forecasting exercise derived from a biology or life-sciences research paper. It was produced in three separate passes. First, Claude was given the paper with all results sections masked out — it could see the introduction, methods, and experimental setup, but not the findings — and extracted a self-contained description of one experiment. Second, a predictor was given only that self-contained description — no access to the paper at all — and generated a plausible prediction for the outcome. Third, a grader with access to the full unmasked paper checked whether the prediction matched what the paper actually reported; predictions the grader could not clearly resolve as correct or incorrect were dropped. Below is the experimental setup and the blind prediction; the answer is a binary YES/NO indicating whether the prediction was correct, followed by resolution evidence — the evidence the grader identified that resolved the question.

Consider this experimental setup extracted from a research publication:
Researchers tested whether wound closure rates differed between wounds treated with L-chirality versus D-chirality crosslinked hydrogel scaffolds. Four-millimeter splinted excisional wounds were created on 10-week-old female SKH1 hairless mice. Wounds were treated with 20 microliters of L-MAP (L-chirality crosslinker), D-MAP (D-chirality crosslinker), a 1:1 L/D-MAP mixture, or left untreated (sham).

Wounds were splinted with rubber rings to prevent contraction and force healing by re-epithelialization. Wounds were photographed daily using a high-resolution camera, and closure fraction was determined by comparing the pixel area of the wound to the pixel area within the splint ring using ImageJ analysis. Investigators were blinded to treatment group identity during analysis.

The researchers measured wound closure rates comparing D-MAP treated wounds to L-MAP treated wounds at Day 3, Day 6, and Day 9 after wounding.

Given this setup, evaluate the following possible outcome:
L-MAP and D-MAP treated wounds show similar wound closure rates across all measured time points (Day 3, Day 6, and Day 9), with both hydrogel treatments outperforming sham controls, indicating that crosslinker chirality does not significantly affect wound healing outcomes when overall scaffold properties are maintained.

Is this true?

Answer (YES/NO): NO